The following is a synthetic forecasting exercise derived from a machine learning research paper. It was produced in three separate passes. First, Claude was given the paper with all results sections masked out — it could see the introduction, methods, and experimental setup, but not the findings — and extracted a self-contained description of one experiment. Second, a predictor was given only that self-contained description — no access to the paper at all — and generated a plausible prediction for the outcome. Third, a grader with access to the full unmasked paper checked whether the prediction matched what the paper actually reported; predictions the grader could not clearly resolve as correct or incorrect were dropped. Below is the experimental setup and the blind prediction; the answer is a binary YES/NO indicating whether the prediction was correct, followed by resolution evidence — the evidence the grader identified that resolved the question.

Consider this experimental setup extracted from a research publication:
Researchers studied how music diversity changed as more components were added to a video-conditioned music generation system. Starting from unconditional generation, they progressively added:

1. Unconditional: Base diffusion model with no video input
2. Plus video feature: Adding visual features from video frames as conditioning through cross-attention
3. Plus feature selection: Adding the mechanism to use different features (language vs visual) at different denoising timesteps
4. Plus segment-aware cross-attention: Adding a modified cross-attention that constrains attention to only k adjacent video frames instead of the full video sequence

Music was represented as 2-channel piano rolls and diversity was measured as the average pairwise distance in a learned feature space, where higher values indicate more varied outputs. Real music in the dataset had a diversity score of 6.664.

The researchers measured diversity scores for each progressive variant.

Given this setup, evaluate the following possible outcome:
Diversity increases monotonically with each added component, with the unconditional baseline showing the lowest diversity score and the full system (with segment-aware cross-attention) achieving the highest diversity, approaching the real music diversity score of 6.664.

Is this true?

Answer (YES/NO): NO